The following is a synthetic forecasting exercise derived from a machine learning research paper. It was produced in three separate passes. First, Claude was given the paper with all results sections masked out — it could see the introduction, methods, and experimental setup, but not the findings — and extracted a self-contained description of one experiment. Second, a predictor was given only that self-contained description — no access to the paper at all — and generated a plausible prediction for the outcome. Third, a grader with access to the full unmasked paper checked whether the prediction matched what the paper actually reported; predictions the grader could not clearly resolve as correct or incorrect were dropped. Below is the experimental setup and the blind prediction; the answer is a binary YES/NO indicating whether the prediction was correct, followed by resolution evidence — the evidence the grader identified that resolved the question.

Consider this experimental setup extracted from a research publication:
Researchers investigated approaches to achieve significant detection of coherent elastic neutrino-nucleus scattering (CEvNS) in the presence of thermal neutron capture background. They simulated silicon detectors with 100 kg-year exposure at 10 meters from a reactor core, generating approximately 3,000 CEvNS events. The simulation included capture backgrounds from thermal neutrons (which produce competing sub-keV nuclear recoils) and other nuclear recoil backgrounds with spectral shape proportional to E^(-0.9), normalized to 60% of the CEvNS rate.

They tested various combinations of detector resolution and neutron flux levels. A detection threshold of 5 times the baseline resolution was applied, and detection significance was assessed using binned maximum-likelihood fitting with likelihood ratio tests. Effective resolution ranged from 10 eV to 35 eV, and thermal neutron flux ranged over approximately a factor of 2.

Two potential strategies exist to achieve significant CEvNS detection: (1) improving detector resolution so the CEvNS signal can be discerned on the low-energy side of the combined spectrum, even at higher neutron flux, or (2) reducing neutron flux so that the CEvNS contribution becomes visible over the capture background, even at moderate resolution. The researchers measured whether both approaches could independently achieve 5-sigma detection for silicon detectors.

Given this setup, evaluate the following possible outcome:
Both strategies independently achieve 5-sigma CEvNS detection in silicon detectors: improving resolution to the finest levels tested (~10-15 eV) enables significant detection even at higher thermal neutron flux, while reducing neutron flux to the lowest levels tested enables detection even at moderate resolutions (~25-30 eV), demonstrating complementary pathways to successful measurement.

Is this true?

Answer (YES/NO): YES